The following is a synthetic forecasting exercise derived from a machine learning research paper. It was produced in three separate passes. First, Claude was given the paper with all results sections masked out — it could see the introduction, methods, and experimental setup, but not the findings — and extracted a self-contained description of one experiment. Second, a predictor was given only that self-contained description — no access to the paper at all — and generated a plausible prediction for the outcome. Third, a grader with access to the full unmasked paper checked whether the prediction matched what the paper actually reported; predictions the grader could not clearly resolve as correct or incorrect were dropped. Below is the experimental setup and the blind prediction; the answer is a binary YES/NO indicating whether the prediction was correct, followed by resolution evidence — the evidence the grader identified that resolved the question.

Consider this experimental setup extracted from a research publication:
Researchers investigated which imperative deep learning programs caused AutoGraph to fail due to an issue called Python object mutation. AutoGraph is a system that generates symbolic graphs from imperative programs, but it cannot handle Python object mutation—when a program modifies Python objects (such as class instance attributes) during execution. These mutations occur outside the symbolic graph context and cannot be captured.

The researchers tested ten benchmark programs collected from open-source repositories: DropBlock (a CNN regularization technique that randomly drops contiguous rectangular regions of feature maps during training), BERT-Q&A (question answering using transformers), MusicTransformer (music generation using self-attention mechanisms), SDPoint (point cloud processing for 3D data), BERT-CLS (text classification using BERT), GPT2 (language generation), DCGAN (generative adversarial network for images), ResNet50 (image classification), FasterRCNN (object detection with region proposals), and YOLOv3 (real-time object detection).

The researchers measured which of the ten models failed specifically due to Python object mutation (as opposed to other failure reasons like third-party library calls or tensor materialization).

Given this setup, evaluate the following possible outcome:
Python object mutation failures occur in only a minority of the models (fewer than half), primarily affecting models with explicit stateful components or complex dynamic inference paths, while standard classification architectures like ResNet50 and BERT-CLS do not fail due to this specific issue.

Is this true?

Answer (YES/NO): YES